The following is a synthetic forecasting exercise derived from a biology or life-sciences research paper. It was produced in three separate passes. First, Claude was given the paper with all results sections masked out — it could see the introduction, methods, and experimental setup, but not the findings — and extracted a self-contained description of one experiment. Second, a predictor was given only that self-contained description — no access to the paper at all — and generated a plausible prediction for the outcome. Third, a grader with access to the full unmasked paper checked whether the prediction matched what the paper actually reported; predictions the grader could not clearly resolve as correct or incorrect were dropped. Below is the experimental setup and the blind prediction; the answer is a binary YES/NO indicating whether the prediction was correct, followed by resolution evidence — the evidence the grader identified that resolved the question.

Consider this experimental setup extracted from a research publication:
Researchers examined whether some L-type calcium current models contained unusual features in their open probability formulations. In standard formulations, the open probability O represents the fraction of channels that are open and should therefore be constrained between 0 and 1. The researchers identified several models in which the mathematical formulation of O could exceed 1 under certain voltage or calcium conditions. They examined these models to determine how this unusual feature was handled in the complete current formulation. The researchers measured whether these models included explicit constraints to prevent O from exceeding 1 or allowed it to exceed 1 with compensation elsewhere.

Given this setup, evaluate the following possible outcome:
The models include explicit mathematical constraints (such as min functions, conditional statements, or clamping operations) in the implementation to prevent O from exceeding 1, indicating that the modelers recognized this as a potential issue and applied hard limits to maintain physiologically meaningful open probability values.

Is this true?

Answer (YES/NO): NO